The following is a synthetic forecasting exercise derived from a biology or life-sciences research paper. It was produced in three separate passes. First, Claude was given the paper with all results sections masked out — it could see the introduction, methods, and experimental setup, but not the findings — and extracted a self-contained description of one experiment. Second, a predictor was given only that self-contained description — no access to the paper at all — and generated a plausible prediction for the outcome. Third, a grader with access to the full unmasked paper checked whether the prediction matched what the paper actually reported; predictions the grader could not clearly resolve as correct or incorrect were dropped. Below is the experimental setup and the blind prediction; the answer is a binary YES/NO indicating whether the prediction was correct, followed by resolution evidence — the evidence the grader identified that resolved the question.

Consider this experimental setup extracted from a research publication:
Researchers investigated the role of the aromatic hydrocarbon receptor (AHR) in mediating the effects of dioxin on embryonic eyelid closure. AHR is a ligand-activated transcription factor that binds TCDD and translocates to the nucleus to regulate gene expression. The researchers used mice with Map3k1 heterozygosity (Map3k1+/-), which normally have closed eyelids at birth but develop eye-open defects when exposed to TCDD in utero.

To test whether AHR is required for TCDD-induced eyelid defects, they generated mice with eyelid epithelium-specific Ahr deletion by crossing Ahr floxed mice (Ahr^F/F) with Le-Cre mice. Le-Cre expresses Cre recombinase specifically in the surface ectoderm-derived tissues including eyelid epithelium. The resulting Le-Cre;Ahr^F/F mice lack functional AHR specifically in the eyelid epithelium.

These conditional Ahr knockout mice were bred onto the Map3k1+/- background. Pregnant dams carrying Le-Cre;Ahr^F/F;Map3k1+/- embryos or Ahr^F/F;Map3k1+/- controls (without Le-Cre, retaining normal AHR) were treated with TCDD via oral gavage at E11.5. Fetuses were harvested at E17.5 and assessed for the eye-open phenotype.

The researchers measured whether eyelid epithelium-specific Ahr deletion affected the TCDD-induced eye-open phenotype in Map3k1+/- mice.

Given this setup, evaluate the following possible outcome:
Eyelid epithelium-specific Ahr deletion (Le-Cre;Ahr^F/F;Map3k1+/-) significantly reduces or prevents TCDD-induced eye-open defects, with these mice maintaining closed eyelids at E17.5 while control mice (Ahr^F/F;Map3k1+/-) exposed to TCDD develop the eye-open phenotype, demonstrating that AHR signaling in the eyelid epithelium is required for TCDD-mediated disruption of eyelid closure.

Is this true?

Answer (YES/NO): YES